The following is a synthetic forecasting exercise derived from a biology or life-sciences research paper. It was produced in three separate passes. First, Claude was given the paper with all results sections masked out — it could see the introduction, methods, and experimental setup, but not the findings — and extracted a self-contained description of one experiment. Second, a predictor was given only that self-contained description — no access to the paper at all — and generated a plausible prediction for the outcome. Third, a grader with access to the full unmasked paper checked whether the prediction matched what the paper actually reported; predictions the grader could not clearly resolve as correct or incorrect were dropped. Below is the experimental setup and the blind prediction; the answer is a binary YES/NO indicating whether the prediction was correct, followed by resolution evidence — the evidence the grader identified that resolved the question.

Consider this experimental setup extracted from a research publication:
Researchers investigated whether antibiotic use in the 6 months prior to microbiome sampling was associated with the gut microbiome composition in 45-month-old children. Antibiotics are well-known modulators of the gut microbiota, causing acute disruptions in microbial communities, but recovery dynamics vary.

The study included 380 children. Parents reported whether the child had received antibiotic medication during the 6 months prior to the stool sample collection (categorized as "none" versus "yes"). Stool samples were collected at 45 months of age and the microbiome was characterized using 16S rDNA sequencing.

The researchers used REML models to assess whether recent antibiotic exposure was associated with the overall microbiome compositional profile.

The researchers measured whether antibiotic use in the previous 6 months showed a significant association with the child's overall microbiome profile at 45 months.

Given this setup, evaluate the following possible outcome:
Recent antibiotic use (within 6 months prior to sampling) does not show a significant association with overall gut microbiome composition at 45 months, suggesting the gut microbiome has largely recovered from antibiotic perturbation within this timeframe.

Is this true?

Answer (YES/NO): YES